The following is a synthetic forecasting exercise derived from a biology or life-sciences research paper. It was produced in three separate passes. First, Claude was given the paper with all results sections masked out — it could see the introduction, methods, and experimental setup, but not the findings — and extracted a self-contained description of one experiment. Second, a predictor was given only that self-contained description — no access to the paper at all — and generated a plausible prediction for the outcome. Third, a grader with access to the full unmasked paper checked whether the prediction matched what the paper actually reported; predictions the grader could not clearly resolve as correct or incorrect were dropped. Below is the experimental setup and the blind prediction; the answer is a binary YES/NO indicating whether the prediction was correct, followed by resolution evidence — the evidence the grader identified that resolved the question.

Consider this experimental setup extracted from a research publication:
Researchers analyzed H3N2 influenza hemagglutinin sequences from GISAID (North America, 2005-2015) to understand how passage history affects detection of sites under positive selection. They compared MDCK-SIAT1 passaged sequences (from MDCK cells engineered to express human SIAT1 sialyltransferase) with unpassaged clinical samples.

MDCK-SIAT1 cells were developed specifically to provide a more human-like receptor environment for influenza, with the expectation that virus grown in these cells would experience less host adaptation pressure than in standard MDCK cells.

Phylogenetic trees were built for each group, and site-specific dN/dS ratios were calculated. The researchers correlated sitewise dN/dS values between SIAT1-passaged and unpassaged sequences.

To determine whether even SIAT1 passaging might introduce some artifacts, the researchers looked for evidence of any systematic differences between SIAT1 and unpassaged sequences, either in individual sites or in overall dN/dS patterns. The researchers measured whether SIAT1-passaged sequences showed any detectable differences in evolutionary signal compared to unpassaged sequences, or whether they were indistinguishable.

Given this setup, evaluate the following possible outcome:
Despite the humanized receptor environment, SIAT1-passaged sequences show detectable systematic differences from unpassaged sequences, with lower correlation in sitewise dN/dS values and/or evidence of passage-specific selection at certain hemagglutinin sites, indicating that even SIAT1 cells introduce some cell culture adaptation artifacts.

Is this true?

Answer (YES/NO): YES